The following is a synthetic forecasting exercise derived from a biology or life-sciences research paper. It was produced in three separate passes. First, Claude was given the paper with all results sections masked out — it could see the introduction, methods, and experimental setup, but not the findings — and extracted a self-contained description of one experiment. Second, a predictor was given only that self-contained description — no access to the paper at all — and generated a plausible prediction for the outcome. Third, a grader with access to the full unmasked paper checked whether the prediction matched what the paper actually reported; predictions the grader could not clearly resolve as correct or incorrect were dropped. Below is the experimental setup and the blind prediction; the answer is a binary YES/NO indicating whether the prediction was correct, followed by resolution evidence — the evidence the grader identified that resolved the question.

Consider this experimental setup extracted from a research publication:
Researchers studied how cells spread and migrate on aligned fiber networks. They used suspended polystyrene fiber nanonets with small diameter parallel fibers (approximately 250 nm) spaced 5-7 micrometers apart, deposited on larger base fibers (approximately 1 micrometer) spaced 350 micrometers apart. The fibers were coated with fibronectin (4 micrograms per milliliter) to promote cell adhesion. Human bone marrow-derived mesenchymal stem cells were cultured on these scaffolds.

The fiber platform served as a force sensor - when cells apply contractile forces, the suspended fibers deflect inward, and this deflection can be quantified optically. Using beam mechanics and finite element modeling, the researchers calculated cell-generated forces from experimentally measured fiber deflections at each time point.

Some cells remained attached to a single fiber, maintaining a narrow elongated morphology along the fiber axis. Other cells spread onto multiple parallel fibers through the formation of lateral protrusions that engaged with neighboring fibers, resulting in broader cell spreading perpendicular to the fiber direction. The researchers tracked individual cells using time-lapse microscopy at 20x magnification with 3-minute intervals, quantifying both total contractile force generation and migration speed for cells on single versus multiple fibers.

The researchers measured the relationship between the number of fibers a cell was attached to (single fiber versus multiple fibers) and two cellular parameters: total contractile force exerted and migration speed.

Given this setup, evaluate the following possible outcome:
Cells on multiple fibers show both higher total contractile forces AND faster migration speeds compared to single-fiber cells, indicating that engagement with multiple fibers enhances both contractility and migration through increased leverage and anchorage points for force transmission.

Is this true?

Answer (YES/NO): NO